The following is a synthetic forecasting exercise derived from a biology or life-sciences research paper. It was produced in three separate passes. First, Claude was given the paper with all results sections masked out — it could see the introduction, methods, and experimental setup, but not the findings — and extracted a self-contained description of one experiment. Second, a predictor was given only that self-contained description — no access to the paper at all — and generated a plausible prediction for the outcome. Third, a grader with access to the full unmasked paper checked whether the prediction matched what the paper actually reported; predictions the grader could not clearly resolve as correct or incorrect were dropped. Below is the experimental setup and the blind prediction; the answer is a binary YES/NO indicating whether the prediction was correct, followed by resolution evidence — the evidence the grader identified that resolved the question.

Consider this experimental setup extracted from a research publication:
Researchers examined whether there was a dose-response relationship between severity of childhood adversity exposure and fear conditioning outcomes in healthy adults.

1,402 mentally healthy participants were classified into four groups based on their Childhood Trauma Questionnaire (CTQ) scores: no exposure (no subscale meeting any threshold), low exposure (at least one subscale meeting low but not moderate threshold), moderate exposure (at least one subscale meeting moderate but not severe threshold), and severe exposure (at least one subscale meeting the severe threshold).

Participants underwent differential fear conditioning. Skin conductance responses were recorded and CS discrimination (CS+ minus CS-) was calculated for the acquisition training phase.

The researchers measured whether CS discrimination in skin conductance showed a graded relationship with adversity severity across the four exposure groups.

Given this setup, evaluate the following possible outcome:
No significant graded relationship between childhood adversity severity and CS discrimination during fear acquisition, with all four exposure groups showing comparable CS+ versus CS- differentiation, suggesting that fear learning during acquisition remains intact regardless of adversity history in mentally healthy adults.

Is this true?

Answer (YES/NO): NO